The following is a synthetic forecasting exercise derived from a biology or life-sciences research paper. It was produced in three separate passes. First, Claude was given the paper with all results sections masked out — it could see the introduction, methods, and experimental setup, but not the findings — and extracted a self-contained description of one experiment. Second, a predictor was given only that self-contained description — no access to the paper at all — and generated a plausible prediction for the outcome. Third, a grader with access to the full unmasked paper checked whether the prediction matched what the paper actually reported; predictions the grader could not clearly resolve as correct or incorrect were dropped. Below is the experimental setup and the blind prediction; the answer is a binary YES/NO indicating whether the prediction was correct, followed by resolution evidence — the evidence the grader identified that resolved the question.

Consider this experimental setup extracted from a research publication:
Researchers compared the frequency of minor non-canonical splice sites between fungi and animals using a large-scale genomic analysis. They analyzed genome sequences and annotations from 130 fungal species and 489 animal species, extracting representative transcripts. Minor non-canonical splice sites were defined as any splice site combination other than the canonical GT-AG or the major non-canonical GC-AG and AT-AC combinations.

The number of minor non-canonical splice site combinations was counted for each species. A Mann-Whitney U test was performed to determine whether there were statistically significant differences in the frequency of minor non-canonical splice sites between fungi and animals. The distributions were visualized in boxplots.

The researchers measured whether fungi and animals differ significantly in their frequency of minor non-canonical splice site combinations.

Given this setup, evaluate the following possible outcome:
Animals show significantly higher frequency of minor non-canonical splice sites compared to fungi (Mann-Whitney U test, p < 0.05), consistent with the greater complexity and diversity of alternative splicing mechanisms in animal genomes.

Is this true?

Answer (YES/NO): NO